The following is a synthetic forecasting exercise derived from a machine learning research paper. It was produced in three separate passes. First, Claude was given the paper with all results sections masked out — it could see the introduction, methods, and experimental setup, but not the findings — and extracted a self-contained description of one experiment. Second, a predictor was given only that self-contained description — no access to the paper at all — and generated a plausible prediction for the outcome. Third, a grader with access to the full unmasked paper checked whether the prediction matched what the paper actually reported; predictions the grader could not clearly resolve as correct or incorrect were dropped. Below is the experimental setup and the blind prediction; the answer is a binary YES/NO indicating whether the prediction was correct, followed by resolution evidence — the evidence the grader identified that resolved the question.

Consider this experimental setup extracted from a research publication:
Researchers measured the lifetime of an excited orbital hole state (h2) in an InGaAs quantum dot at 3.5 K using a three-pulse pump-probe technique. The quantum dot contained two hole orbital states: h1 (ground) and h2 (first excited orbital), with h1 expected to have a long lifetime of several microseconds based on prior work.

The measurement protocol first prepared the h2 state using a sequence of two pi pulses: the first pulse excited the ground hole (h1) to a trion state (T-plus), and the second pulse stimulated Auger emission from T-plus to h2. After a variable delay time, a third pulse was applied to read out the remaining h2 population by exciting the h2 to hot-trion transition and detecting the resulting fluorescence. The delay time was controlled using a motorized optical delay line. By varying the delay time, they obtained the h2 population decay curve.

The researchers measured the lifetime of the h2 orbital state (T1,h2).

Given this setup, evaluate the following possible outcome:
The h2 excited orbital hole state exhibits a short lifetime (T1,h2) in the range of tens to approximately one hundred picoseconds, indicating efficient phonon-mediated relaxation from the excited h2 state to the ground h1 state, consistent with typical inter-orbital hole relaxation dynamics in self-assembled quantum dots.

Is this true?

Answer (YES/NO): NO